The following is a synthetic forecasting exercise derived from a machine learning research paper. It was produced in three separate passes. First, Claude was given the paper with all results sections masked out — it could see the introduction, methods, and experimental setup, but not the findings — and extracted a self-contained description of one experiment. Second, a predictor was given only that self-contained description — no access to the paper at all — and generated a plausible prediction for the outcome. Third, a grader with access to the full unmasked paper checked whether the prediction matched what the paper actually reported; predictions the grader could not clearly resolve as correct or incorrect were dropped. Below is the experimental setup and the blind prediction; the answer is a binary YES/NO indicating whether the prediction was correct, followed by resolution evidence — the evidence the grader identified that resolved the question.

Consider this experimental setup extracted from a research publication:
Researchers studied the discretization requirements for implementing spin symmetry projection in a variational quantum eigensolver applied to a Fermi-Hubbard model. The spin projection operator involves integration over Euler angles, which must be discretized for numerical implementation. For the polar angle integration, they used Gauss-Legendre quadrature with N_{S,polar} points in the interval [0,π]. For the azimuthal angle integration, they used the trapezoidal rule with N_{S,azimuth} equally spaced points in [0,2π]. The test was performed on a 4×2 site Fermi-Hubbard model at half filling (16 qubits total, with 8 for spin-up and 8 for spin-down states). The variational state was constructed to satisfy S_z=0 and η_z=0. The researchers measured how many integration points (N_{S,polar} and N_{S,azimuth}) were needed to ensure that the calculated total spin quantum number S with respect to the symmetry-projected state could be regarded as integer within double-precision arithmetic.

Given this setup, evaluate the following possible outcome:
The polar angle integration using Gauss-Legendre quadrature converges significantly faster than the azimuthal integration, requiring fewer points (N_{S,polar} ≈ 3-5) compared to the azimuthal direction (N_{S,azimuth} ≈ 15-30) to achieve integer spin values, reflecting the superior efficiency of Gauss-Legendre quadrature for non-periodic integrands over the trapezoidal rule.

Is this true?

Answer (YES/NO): NO